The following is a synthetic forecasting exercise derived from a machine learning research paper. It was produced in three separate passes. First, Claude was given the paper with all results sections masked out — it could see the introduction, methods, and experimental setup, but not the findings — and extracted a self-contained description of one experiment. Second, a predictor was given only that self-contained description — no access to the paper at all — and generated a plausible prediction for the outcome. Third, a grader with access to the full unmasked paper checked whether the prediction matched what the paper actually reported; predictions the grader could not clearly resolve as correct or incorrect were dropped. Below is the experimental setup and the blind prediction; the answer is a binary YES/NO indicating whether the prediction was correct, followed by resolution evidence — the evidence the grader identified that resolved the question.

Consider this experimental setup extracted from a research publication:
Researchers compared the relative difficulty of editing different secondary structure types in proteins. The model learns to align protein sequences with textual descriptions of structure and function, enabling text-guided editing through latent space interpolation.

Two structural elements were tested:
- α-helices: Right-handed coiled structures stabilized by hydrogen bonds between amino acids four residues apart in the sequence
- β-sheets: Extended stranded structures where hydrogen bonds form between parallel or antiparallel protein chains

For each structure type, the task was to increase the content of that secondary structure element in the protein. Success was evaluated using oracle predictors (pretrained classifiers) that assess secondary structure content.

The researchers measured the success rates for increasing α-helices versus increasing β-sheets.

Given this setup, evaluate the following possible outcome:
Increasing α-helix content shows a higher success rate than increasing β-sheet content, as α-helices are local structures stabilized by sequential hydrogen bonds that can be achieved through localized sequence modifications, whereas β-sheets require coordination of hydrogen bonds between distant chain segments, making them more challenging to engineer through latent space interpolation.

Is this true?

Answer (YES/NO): YES